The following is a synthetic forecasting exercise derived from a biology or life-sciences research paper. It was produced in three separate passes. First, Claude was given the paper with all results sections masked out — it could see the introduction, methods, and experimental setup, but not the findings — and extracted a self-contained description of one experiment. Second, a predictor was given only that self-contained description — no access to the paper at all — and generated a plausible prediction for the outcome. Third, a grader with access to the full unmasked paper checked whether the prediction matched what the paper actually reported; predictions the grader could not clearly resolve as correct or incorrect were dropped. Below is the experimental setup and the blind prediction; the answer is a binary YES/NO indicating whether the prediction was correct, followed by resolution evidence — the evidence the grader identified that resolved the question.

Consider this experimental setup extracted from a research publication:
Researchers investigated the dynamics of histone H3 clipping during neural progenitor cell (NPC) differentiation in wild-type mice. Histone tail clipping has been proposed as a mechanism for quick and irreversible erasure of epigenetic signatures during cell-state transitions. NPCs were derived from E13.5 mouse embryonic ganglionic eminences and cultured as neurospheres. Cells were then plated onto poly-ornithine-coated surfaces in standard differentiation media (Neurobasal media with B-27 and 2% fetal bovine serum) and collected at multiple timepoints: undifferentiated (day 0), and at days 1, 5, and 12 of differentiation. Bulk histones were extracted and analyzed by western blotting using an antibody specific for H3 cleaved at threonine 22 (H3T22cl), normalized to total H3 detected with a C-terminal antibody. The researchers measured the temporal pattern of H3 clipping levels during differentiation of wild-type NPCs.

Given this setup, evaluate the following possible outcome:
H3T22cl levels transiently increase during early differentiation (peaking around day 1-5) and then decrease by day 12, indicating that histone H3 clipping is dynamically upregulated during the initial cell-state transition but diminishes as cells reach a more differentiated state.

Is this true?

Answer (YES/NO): YES